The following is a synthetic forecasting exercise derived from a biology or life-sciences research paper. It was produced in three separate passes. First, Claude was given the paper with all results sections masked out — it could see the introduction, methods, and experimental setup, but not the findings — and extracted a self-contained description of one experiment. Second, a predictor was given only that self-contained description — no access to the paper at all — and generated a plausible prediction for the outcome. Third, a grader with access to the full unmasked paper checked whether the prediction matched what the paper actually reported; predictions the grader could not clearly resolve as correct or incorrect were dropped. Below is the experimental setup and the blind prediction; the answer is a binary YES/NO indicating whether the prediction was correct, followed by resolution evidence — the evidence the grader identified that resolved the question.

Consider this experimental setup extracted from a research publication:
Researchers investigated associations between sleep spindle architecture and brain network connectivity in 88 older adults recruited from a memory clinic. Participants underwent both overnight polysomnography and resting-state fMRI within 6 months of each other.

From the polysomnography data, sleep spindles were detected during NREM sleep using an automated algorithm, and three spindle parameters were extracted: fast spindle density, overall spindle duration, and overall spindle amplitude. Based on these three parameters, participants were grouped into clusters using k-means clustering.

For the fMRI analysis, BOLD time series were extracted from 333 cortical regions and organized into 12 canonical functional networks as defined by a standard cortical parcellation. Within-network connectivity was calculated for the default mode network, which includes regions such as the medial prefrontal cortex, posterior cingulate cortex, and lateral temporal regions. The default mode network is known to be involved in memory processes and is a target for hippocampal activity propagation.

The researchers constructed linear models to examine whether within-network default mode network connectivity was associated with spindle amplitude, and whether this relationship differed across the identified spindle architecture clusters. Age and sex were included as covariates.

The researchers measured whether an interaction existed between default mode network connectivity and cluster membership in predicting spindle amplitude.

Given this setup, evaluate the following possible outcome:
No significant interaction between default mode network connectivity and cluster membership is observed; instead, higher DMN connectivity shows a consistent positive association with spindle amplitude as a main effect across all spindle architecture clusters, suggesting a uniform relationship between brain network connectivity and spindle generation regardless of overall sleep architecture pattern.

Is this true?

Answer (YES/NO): NO